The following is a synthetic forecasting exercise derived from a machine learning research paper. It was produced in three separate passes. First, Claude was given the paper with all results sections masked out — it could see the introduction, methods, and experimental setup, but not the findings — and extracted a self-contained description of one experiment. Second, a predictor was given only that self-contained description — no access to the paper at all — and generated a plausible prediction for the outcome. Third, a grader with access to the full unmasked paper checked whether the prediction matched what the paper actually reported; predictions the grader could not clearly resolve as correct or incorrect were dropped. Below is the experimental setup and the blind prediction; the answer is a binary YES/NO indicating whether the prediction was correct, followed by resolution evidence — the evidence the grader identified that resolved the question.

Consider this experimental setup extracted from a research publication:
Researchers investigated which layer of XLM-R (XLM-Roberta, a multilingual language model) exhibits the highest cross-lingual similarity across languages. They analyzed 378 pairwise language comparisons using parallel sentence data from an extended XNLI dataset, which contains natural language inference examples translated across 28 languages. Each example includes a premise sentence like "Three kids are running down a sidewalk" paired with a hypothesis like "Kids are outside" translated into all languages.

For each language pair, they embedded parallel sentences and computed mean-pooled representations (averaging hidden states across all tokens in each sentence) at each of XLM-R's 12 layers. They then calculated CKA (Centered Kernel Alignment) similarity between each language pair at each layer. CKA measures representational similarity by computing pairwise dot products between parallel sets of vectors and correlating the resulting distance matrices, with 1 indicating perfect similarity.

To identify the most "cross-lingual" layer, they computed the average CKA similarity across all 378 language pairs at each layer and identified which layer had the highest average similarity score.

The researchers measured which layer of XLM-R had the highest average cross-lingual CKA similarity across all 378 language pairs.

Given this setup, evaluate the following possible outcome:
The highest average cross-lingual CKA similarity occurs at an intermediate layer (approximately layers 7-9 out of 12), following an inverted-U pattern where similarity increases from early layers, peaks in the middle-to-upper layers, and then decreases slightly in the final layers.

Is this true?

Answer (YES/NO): YES